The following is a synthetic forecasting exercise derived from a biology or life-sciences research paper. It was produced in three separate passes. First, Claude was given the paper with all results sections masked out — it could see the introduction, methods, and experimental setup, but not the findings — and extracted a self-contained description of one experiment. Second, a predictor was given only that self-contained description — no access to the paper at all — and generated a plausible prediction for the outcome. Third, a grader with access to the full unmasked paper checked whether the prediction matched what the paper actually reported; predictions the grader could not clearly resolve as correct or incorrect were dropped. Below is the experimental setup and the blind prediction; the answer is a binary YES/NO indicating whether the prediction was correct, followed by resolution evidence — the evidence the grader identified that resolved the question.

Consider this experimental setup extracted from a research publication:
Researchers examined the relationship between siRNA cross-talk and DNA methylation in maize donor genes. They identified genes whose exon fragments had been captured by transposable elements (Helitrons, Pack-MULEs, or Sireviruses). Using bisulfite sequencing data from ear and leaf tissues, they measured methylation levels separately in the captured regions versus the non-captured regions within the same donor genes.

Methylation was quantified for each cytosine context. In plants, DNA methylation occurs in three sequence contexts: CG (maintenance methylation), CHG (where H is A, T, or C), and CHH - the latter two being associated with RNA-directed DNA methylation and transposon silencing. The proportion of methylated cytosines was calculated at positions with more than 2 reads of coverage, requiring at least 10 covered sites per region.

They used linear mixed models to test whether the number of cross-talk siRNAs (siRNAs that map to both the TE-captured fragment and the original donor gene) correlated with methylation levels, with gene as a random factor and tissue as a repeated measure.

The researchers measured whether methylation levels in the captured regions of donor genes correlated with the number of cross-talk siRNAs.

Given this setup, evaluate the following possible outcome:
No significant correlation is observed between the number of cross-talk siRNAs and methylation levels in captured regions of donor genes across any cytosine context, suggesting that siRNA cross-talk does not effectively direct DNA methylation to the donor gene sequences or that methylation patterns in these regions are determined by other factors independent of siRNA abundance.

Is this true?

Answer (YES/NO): NO